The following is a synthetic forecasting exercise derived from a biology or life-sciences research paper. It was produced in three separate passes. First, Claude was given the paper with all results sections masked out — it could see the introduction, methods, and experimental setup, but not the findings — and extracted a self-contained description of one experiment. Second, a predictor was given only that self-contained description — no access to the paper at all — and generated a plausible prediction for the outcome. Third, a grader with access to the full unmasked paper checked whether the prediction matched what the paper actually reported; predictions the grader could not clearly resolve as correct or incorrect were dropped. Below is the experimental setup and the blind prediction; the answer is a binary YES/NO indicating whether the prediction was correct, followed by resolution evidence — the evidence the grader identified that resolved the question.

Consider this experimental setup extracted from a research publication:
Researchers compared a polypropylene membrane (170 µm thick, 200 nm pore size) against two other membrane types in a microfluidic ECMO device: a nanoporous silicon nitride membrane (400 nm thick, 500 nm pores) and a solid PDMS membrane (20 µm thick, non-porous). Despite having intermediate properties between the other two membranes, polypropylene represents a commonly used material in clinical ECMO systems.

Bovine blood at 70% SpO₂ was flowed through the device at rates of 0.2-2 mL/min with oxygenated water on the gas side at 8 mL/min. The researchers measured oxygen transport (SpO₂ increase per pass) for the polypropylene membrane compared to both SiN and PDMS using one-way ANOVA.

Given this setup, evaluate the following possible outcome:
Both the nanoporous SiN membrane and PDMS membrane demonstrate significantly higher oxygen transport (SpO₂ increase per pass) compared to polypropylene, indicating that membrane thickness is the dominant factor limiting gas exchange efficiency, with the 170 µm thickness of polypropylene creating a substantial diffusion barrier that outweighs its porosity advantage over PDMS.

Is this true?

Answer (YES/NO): NO